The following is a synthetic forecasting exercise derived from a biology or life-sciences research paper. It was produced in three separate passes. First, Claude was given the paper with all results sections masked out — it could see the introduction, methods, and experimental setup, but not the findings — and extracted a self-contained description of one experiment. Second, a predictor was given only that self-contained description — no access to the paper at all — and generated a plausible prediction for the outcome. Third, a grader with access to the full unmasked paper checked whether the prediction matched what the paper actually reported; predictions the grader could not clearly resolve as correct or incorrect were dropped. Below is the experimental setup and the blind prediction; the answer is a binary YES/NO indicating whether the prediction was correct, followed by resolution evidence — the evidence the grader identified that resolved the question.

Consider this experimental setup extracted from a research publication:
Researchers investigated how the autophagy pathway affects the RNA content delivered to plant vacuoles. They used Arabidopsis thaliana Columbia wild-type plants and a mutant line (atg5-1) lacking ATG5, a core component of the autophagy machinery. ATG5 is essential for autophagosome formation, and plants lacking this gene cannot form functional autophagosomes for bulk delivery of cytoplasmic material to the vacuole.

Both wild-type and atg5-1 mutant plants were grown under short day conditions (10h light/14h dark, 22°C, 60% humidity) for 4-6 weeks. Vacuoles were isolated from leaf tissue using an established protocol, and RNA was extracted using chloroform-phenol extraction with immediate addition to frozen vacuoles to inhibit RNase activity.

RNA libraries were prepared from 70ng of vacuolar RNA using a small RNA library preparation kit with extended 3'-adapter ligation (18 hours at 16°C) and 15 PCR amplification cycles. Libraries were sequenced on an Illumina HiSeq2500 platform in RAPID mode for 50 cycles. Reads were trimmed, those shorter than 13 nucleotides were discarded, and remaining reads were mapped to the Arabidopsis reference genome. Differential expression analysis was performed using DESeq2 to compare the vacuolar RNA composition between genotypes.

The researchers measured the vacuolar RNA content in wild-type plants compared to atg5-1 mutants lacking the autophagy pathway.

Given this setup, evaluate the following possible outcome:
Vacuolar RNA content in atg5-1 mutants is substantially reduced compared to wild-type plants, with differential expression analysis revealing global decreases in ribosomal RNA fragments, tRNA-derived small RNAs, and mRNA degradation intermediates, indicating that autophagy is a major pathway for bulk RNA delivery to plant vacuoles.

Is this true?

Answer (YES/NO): NO